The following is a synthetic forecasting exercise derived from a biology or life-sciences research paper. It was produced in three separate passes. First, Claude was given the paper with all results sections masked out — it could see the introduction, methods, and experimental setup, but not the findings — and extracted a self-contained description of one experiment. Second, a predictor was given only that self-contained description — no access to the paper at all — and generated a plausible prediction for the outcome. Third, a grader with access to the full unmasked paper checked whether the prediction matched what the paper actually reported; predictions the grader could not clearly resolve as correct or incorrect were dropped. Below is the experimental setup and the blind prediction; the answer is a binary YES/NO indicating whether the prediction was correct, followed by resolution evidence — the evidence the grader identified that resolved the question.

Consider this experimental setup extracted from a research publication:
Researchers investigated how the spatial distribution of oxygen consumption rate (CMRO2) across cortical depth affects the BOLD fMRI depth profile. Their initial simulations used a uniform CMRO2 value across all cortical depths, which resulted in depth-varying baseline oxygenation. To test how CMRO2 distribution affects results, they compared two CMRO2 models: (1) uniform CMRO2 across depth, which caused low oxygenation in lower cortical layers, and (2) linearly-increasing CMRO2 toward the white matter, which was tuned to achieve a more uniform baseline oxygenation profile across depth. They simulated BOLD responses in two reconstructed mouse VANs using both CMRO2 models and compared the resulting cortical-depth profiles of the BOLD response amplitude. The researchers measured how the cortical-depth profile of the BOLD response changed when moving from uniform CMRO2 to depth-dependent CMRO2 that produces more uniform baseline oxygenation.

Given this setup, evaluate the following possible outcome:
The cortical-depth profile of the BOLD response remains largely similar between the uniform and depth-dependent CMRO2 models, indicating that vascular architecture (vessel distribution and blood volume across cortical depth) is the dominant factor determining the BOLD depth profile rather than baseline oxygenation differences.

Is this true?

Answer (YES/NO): NO